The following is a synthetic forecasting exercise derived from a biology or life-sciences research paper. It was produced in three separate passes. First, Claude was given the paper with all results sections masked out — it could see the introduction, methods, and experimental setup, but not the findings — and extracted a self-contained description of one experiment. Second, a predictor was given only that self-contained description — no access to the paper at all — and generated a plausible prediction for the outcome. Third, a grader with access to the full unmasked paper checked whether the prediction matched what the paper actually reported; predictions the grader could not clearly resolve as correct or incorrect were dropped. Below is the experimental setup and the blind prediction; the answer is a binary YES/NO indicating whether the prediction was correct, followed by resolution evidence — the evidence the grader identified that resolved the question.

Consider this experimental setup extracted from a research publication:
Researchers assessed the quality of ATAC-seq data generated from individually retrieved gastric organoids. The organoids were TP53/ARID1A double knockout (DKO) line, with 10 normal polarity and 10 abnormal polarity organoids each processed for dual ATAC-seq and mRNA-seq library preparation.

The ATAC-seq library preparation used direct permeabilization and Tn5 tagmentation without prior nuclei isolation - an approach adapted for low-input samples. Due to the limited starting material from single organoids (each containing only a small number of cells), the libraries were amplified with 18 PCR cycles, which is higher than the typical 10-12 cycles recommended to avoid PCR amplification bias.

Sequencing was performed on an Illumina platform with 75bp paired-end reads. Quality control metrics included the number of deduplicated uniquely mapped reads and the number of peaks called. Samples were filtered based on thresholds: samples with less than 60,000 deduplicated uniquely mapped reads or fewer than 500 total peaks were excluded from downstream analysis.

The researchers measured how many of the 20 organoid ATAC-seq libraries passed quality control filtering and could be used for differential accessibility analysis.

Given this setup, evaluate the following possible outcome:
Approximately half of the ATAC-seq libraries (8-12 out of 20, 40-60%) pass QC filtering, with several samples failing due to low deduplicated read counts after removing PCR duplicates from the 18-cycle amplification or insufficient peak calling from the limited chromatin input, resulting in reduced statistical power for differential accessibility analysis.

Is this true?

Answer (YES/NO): NO